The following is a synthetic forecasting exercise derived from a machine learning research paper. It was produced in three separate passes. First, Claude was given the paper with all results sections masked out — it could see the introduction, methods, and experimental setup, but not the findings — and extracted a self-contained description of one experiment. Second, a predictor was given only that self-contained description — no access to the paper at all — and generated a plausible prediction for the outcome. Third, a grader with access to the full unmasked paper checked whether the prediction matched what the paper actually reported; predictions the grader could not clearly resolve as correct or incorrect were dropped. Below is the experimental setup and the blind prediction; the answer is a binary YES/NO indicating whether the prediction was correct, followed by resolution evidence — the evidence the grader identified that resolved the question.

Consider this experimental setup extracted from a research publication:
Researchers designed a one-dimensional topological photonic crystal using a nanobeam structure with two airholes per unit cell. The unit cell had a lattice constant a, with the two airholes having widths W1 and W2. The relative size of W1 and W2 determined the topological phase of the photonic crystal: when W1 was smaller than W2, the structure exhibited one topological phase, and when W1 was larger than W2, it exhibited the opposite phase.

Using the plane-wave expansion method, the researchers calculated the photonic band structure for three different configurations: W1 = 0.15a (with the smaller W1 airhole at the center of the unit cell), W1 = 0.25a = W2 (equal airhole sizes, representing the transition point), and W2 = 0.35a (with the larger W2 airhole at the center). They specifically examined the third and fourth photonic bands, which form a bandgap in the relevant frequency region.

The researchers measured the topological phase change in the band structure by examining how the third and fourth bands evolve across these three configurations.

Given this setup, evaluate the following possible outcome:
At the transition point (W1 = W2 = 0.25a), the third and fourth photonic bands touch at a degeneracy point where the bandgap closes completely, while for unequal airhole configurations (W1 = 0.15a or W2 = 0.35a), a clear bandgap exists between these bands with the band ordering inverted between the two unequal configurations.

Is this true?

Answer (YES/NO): NO